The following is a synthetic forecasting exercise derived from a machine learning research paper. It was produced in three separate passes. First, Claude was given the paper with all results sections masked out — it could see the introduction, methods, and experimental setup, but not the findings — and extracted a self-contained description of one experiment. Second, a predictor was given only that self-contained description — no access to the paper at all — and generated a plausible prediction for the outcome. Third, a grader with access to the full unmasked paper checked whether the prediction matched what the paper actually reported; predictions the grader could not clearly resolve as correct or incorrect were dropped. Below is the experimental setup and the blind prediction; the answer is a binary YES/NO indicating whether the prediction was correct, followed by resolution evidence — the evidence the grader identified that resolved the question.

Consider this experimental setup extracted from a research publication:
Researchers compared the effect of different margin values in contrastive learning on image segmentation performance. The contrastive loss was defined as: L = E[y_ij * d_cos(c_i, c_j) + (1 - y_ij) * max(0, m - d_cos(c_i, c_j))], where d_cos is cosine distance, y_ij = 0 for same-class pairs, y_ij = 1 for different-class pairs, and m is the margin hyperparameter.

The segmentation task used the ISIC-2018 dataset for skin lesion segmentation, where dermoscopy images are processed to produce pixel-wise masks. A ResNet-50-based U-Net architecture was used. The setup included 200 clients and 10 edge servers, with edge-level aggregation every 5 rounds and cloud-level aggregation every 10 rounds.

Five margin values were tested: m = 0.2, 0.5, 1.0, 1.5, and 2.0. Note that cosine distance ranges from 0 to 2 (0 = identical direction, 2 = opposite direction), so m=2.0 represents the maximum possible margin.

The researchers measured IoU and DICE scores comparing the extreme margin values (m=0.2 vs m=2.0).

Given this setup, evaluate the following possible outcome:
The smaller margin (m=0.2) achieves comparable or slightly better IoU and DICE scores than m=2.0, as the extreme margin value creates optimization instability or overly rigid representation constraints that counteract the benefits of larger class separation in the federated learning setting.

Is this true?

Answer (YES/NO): NO